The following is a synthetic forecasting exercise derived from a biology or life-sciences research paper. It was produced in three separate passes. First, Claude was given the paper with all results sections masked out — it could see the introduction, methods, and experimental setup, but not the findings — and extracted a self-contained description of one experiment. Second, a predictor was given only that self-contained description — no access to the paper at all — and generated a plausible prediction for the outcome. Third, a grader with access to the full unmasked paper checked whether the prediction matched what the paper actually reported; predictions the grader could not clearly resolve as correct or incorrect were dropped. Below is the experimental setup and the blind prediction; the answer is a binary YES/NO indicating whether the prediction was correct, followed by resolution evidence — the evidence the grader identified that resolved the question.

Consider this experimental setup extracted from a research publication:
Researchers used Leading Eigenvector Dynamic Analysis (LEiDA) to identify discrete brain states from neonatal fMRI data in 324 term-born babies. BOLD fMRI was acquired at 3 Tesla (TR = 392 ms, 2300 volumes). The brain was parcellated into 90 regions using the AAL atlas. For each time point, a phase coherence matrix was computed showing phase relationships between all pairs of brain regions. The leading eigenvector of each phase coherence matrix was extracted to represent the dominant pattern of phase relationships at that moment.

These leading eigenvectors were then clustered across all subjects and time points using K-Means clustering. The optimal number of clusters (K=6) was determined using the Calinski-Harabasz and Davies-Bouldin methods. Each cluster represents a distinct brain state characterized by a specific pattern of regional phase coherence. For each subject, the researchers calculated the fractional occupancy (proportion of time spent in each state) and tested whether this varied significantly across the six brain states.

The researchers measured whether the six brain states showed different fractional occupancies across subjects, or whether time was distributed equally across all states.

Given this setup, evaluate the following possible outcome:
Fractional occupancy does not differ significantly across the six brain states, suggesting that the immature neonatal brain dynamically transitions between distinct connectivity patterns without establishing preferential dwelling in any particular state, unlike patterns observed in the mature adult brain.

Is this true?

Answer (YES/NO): NO